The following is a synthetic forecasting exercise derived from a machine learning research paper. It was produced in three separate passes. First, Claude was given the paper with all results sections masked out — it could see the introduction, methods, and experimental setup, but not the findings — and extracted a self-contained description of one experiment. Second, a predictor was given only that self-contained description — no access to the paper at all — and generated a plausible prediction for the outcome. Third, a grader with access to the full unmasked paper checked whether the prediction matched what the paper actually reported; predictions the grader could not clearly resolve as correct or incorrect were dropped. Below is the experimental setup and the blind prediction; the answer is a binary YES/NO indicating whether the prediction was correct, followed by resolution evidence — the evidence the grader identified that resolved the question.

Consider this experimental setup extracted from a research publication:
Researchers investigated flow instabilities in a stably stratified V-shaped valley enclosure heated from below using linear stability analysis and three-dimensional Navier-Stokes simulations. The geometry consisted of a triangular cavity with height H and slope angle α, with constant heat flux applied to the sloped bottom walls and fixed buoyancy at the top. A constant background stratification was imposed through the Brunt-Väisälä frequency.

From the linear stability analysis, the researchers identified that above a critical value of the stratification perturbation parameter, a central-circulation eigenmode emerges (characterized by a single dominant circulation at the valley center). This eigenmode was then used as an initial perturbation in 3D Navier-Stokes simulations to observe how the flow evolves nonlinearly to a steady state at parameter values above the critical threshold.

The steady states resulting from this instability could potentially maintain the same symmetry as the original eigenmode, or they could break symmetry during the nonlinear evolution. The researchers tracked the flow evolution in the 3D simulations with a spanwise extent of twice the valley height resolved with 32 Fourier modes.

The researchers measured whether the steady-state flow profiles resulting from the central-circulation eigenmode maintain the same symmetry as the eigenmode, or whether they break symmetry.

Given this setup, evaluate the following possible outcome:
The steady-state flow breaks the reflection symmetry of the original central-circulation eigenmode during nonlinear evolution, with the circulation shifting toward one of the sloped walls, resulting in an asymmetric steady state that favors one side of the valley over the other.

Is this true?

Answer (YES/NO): YES